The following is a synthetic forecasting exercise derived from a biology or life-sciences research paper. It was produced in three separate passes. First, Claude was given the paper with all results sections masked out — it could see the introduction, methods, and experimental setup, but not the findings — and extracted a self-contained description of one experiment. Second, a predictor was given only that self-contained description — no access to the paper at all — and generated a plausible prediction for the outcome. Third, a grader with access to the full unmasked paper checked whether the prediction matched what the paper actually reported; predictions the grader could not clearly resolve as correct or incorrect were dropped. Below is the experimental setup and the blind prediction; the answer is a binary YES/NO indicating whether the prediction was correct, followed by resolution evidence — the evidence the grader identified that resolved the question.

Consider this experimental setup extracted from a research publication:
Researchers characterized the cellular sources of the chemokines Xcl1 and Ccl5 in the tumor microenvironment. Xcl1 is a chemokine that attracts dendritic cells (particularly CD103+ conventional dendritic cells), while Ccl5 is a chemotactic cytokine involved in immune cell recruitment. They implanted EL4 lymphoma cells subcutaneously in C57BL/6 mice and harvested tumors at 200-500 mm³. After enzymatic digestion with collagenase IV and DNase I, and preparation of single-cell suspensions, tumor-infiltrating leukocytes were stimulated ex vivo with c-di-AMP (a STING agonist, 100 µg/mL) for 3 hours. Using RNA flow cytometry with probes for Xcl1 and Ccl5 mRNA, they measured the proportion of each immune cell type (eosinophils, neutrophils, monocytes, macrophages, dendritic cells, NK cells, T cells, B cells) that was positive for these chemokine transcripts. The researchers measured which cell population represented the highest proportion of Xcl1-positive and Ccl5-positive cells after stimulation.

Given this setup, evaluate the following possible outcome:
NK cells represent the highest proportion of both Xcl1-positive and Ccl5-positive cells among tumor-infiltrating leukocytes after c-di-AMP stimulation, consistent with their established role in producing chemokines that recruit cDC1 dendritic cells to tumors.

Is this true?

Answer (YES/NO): NO